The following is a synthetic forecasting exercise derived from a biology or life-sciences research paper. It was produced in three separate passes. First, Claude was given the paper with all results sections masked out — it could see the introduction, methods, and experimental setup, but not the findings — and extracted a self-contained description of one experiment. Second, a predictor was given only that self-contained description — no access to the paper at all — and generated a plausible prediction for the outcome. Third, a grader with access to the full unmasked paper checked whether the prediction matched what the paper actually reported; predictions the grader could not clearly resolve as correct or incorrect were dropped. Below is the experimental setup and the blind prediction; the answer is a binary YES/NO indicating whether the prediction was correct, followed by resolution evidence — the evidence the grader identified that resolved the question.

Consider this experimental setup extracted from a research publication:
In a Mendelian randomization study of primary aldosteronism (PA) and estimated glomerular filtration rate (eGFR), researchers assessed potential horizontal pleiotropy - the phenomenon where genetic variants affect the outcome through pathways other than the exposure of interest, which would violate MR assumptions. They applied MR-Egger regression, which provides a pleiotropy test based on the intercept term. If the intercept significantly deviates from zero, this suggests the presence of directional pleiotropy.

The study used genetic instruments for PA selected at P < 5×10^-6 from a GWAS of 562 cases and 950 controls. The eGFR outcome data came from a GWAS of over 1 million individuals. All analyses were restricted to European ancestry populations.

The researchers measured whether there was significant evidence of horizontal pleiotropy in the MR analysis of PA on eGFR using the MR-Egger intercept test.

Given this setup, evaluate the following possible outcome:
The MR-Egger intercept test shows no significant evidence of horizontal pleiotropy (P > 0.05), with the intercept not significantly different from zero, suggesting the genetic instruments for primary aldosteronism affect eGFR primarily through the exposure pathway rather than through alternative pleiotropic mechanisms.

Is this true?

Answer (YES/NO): YES